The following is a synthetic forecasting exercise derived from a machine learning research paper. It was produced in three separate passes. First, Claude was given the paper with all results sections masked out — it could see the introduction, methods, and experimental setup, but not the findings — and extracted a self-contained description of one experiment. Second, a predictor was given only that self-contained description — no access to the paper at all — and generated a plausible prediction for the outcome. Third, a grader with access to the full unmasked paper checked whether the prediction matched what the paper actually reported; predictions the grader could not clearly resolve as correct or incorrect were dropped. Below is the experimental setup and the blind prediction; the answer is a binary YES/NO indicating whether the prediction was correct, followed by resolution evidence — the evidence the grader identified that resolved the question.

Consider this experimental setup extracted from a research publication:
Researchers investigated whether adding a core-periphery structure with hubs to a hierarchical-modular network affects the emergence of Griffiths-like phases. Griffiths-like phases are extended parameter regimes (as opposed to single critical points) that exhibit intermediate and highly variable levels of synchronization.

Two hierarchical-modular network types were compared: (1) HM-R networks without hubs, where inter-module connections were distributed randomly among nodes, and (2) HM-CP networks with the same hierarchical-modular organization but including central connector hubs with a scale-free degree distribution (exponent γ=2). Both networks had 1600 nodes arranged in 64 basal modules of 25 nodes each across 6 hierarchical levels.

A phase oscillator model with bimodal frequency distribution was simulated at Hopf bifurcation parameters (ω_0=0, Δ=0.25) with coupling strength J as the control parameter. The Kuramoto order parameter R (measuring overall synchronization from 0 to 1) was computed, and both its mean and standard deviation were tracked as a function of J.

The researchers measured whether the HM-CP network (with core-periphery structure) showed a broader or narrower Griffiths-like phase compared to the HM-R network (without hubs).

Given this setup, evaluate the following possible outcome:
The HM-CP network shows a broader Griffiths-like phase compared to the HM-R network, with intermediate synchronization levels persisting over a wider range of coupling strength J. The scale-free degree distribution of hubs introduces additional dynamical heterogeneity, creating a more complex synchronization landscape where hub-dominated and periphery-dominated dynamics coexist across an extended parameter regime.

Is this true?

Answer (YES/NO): YES